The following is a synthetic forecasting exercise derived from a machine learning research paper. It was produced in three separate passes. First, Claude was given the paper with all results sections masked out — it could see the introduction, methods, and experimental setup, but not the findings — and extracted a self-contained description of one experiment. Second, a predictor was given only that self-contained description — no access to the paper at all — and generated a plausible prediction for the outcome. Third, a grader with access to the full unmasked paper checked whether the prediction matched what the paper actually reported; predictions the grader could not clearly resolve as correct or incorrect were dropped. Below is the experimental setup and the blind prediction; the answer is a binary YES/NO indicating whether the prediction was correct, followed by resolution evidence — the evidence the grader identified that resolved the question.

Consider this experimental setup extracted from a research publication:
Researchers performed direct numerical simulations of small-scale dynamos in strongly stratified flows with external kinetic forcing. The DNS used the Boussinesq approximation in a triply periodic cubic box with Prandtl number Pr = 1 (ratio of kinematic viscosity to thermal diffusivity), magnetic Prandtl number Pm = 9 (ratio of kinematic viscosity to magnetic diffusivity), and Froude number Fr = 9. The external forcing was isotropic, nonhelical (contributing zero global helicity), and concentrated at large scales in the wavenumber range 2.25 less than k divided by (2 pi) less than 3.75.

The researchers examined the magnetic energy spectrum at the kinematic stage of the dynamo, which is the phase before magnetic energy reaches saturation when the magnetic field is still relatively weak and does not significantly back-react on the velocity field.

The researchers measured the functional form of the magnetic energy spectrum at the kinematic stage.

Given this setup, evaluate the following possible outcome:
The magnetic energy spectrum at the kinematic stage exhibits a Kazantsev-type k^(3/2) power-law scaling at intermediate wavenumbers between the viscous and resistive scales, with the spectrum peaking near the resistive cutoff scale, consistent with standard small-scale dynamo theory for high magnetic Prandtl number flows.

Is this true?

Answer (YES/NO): NO